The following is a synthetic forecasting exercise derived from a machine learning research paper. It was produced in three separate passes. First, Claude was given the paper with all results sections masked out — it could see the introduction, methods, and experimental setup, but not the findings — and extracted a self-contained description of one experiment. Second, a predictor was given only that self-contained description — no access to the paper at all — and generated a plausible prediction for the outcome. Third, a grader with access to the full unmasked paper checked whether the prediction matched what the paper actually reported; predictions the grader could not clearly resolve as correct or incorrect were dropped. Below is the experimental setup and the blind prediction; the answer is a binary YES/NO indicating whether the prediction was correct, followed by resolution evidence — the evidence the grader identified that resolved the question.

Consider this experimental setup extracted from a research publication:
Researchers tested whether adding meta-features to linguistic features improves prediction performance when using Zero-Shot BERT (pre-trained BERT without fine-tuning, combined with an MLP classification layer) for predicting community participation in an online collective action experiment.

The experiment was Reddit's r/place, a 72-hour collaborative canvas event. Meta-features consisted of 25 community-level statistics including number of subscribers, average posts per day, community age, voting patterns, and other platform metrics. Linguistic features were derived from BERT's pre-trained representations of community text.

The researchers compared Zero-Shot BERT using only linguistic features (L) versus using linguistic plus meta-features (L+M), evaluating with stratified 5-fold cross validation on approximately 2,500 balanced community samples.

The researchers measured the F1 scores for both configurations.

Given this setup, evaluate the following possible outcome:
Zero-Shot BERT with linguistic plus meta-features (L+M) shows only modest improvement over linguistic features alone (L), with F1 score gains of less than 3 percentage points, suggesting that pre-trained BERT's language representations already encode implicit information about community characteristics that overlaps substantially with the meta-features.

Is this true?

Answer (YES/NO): NO